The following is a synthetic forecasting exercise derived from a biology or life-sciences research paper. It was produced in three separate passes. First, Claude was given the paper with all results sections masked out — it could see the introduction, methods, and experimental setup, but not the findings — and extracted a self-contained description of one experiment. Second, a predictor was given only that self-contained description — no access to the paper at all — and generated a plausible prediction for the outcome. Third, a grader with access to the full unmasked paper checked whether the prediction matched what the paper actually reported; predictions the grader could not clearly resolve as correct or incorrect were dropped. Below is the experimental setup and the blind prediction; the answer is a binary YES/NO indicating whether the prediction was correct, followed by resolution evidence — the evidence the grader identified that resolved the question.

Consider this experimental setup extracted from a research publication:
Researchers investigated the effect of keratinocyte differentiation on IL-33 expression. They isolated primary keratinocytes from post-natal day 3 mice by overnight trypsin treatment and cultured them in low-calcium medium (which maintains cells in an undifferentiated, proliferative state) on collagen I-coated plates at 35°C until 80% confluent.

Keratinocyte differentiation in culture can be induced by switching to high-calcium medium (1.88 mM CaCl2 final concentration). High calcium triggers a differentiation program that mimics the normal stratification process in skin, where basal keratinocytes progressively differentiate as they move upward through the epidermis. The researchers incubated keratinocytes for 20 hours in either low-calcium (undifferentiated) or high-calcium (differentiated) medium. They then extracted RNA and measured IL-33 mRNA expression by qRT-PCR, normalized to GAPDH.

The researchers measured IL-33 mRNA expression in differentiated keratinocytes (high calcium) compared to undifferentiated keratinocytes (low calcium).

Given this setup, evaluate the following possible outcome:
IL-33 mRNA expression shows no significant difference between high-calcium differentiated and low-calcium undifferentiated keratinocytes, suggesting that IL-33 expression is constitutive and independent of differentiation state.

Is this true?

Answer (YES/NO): NO